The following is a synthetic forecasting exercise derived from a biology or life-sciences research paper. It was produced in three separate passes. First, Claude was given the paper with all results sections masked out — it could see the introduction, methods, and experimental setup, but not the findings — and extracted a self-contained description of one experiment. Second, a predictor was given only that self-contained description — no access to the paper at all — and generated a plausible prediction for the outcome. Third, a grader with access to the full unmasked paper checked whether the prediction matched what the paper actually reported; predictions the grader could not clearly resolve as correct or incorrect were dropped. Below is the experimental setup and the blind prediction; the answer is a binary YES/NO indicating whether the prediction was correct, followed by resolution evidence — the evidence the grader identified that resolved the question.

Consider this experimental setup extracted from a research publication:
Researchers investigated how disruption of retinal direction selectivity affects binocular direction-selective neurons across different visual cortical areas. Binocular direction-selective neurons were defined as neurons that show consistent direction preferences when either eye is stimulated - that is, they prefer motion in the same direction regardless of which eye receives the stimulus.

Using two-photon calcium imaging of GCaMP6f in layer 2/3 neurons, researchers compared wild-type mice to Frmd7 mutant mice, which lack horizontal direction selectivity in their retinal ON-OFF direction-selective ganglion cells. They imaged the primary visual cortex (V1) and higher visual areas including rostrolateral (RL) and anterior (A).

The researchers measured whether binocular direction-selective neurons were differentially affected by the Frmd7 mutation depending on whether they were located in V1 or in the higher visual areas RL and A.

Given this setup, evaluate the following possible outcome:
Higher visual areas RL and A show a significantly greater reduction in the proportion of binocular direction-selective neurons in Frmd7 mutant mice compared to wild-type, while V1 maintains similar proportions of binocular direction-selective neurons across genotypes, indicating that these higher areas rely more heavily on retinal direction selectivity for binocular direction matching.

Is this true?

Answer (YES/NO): YES